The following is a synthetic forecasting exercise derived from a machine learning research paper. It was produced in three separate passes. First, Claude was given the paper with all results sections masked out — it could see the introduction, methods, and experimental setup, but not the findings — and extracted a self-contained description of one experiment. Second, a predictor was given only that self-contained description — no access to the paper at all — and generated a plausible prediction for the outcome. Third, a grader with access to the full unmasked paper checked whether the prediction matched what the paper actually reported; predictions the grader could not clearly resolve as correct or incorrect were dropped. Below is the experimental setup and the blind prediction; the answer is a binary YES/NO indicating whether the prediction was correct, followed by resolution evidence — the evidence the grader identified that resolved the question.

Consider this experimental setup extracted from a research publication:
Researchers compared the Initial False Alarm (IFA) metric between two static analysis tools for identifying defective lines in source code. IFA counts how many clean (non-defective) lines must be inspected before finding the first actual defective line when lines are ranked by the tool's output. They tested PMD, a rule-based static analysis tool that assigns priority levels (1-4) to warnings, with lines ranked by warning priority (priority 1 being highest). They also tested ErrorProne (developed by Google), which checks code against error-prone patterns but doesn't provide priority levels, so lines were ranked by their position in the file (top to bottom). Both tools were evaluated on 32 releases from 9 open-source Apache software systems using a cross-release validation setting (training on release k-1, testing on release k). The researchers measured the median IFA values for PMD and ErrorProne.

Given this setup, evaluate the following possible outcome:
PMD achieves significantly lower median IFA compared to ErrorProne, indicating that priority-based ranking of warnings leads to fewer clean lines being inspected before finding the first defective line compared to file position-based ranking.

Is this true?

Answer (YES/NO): NO